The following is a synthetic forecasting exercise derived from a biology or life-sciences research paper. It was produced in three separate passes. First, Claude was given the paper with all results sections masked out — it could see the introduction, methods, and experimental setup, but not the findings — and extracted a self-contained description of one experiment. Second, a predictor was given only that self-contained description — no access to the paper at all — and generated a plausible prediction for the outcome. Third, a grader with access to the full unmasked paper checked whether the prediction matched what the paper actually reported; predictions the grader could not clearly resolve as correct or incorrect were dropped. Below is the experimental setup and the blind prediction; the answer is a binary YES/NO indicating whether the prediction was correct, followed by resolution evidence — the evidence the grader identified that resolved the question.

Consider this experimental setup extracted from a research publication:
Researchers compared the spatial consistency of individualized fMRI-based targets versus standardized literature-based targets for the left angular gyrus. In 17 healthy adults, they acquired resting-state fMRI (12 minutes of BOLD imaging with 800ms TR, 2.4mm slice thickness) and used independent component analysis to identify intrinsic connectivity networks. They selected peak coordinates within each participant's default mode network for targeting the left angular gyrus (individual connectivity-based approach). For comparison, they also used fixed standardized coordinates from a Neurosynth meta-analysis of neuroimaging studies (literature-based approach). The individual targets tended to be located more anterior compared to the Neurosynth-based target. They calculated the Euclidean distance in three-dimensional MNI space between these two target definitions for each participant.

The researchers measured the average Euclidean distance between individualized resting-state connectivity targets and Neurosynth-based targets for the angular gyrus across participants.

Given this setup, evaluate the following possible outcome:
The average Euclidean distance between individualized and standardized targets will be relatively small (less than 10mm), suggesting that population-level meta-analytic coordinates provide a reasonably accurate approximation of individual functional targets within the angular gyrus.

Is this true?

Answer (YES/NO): NO